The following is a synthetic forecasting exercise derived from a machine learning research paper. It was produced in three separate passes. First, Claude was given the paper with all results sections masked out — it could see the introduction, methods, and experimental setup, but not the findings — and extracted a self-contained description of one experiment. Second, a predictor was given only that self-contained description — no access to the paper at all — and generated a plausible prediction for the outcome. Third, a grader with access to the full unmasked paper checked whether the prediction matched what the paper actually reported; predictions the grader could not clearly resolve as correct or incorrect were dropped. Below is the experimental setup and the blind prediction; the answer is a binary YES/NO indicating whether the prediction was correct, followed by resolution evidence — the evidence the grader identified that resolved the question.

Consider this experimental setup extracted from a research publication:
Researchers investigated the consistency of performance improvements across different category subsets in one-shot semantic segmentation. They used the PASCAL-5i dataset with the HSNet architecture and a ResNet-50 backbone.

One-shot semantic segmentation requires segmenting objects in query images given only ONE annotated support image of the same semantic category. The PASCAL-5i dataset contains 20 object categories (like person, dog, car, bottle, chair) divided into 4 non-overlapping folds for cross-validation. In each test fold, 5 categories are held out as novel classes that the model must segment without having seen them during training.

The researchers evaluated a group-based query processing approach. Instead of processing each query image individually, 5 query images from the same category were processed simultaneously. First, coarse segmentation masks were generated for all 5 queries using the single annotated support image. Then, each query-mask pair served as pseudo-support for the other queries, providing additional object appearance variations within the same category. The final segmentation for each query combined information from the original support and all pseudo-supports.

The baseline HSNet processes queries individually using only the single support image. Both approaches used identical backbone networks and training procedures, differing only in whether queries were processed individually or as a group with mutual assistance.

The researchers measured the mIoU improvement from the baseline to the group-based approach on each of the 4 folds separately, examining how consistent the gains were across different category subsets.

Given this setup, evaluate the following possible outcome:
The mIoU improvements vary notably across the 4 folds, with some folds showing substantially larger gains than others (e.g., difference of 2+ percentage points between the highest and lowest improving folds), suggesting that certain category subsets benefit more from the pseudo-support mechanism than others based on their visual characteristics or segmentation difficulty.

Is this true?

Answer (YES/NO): YES